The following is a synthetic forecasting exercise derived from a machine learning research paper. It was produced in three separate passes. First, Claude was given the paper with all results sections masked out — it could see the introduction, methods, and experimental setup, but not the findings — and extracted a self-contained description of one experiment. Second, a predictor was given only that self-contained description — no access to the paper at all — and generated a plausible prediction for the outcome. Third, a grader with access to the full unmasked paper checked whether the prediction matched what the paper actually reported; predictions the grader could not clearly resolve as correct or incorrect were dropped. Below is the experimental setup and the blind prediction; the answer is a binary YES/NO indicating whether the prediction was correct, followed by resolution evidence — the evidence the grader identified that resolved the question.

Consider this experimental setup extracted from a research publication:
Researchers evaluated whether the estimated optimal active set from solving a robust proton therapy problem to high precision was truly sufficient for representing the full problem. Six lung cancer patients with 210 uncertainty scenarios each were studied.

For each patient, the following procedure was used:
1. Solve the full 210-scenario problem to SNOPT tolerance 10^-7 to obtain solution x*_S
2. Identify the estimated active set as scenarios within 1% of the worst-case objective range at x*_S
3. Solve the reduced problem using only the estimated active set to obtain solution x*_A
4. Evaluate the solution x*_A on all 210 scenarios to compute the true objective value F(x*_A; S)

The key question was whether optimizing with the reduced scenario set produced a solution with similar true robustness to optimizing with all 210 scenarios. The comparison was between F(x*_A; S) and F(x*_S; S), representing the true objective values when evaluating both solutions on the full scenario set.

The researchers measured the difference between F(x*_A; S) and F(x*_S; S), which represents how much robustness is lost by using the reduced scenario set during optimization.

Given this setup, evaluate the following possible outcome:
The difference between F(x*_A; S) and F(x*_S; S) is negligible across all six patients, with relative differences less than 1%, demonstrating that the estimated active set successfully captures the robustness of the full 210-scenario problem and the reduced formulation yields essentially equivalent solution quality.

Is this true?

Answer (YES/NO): YES